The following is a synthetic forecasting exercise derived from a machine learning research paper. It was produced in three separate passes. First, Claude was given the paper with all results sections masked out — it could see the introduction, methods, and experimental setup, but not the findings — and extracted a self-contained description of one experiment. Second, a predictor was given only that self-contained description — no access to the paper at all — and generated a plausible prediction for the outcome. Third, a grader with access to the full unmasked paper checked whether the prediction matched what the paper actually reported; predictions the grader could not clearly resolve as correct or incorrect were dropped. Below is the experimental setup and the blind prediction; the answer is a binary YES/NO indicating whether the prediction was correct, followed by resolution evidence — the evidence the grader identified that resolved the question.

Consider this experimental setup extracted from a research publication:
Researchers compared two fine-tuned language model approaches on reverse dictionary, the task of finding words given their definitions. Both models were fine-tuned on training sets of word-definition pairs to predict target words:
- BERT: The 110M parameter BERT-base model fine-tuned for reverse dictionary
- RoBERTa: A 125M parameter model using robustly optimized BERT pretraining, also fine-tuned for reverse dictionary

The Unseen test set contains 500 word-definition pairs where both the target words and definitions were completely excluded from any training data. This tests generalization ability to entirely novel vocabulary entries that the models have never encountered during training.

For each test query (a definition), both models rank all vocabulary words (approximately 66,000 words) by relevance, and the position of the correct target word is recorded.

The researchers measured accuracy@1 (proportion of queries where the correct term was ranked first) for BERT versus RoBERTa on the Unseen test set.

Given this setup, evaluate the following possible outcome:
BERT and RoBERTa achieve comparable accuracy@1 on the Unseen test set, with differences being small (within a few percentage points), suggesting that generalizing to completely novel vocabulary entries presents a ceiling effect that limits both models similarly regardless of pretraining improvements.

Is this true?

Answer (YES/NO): NO